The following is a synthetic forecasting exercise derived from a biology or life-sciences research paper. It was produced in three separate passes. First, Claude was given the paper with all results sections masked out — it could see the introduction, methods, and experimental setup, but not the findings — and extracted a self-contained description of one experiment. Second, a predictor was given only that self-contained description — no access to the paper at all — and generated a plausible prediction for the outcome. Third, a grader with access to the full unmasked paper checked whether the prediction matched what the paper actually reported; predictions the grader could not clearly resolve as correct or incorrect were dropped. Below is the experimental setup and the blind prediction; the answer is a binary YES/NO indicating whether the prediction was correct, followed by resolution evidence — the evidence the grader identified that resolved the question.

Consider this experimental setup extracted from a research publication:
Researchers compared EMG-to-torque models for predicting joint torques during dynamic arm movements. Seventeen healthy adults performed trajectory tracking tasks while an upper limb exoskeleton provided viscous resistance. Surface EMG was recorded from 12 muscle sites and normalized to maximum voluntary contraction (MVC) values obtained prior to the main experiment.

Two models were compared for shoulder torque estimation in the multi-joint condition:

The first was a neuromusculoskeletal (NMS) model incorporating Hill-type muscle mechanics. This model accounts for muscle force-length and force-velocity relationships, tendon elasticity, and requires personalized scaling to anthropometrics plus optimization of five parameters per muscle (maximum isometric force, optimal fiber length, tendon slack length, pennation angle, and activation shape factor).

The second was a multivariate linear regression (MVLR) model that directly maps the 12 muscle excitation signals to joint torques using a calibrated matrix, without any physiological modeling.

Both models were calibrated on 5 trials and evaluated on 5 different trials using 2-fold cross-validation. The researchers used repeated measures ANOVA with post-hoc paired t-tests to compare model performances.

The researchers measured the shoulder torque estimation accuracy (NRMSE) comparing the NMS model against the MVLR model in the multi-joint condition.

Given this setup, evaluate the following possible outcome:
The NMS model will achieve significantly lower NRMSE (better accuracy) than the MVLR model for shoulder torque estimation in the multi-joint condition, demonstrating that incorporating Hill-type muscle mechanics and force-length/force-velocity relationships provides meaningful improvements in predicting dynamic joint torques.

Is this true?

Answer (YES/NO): NO